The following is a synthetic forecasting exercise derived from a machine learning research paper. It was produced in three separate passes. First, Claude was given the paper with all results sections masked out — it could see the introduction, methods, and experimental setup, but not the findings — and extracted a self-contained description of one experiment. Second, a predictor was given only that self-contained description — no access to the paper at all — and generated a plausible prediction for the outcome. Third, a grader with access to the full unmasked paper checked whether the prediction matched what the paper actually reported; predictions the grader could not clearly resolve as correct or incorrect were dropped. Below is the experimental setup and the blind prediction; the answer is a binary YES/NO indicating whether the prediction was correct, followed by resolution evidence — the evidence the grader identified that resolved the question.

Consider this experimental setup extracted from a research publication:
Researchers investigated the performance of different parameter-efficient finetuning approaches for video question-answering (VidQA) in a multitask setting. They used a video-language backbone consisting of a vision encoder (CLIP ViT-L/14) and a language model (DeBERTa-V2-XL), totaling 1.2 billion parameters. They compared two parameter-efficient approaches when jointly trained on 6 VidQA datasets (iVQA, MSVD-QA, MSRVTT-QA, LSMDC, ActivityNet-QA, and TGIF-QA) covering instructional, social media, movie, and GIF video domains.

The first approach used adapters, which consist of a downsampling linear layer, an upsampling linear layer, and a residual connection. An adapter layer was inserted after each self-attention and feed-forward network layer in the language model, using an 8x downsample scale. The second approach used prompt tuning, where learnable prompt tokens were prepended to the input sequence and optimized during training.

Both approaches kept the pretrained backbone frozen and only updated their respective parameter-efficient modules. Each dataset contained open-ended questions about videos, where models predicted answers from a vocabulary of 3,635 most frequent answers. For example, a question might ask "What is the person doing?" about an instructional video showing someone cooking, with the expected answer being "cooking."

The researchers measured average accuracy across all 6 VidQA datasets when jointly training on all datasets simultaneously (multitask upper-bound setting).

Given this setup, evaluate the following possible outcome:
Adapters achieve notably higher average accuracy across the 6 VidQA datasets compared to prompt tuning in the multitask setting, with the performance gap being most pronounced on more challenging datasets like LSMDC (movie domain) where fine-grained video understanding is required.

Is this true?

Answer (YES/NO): NO